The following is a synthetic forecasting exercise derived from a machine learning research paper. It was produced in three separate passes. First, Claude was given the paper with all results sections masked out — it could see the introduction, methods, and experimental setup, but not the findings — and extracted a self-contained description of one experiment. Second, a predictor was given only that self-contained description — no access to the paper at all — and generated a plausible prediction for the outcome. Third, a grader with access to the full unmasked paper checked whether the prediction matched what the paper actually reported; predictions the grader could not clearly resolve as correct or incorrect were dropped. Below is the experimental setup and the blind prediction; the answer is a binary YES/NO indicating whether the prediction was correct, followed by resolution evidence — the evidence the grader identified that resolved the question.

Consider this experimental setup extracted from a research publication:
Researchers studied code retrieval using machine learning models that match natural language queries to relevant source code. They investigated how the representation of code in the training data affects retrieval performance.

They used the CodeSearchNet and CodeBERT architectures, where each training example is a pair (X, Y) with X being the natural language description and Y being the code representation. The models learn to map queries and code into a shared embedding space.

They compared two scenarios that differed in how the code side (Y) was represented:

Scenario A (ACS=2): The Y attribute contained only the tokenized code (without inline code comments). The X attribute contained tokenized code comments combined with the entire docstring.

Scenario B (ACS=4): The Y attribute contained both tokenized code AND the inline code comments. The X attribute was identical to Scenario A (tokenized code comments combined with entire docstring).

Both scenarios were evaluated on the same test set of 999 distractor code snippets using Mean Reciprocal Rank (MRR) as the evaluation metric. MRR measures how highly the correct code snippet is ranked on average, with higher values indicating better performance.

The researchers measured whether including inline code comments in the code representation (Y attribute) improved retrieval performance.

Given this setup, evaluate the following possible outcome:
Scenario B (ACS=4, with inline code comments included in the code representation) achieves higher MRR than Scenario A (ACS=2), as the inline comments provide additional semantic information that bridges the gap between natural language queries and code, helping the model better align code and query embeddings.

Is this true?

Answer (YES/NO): YES